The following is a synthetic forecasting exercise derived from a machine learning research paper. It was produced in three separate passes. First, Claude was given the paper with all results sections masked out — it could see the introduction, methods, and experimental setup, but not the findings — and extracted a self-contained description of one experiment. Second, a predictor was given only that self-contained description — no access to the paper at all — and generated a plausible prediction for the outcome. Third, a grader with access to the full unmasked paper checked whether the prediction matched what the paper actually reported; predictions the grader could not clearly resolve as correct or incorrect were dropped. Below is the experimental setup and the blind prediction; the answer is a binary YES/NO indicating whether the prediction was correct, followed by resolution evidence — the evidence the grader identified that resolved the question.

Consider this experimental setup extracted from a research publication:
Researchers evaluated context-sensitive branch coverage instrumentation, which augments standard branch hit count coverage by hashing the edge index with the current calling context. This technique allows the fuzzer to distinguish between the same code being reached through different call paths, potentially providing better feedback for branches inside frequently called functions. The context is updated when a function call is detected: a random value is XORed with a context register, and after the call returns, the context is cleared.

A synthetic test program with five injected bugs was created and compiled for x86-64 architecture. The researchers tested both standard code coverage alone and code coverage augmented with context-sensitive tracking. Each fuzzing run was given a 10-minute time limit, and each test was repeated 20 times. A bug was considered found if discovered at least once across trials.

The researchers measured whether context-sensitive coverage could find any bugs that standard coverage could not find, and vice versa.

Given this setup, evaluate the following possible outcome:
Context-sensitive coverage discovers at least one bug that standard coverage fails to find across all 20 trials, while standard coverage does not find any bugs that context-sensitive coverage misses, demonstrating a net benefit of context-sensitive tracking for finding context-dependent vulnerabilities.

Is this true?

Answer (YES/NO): YES